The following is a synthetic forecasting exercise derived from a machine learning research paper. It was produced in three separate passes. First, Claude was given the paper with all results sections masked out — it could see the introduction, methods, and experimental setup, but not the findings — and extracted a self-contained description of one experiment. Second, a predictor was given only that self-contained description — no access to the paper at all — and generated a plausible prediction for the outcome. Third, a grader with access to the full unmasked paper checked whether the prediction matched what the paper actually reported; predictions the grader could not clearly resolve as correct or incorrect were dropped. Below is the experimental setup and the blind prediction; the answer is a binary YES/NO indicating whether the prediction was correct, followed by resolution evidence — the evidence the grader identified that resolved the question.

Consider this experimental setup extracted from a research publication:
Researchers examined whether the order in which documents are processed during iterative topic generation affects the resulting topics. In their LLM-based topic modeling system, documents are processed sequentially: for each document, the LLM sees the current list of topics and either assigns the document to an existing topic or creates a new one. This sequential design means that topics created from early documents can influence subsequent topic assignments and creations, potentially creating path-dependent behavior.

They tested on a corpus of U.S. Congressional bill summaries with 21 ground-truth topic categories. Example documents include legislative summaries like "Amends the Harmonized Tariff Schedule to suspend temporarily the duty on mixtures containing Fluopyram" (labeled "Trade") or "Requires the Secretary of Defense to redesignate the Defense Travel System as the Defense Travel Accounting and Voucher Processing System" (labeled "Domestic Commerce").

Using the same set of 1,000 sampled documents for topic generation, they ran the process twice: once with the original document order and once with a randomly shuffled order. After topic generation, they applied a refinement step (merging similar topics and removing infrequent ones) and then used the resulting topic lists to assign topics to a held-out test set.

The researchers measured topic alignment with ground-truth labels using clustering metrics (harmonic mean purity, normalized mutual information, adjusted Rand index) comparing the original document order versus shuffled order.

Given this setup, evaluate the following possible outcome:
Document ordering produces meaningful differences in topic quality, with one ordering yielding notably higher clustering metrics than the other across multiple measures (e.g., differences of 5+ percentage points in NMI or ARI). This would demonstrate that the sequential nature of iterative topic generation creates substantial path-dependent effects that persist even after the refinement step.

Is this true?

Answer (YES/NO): NO